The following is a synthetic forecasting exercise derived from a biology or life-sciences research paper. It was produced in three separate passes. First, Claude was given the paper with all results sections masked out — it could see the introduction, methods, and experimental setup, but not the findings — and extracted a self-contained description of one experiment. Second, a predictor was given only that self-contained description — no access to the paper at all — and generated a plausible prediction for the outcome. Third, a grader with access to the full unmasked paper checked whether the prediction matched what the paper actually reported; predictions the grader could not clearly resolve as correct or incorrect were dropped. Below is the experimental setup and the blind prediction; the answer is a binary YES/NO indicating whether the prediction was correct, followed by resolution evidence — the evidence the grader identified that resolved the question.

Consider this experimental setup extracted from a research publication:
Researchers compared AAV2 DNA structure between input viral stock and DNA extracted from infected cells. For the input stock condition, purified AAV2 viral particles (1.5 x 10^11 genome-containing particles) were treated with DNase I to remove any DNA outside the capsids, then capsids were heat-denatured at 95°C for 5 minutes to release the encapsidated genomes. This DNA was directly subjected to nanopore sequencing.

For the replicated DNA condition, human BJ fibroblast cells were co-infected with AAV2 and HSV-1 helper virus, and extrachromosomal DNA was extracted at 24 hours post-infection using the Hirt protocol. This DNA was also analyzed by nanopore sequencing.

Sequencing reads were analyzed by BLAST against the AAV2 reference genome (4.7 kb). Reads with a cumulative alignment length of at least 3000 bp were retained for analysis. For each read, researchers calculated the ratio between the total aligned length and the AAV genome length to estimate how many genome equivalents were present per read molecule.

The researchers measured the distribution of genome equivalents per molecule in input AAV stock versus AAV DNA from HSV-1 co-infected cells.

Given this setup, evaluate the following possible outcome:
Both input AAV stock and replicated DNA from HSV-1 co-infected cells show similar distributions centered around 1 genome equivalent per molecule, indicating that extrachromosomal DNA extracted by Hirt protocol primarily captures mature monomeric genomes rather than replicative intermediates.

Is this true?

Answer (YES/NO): NO